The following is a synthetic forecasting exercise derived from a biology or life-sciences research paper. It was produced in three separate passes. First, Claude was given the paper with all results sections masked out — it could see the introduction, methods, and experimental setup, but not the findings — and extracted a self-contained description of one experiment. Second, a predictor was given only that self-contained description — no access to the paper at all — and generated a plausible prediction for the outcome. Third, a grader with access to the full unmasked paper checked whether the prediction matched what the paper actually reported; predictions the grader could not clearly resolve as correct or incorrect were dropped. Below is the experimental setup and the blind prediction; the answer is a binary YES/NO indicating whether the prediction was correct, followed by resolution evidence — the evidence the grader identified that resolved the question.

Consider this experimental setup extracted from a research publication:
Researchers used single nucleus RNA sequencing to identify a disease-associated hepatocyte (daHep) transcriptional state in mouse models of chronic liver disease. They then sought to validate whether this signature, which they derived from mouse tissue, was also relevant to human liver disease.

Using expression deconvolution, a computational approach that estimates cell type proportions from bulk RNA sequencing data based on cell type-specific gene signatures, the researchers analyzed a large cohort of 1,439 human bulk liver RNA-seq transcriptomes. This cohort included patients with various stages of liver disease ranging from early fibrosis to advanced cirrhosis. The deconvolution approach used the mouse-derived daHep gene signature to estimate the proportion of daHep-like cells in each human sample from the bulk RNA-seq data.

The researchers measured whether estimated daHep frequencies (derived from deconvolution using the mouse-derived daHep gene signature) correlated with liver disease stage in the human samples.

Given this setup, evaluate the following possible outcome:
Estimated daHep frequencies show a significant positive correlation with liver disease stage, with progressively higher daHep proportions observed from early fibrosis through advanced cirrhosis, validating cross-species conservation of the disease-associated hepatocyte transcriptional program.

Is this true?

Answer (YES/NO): YES